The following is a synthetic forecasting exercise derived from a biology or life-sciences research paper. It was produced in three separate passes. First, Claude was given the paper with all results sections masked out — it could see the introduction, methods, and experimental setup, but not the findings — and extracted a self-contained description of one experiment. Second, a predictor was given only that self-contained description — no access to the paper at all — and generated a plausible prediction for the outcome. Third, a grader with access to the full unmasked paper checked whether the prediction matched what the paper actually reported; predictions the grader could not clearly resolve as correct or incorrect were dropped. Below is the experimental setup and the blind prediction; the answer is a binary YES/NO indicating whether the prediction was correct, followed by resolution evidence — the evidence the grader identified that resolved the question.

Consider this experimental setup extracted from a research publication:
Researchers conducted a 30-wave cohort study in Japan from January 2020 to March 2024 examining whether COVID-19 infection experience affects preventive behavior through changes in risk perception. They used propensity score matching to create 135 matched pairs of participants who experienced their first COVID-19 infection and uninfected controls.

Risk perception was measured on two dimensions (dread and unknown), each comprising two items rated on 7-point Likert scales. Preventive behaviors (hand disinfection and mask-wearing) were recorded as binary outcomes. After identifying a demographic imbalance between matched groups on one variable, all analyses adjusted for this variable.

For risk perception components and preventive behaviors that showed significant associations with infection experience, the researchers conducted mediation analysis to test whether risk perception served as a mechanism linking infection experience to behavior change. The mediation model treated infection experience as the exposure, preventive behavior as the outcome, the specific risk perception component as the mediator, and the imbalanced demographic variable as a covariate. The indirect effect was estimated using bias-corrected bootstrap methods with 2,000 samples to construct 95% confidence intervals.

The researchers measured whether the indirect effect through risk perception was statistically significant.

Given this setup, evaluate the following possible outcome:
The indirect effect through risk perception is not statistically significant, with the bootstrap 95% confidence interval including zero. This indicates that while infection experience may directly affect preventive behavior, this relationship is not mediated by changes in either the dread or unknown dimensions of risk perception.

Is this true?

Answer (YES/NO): NO